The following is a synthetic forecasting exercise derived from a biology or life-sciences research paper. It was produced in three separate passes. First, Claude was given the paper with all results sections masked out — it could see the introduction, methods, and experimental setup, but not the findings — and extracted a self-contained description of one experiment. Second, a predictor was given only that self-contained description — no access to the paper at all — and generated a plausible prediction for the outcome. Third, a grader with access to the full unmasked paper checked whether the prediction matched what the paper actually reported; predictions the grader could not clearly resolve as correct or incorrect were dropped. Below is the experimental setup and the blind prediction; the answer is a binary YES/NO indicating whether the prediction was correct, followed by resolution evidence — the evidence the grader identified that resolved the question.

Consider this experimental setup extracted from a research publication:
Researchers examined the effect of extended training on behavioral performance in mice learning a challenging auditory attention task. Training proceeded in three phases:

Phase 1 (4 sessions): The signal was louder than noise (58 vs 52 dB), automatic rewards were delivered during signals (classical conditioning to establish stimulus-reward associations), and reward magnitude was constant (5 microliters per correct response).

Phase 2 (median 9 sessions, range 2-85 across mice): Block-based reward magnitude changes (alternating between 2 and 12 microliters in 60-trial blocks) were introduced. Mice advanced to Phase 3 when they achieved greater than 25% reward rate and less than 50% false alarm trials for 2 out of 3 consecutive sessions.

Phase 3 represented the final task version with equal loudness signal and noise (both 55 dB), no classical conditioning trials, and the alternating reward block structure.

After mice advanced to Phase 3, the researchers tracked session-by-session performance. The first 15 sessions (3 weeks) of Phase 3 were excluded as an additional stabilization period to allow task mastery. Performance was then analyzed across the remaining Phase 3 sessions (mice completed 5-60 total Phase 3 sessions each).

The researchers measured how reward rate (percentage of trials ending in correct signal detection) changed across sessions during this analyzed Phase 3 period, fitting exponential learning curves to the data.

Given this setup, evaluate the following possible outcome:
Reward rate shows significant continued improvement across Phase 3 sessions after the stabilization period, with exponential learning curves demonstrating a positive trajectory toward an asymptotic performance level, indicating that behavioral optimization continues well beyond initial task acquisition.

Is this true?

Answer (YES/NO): YES